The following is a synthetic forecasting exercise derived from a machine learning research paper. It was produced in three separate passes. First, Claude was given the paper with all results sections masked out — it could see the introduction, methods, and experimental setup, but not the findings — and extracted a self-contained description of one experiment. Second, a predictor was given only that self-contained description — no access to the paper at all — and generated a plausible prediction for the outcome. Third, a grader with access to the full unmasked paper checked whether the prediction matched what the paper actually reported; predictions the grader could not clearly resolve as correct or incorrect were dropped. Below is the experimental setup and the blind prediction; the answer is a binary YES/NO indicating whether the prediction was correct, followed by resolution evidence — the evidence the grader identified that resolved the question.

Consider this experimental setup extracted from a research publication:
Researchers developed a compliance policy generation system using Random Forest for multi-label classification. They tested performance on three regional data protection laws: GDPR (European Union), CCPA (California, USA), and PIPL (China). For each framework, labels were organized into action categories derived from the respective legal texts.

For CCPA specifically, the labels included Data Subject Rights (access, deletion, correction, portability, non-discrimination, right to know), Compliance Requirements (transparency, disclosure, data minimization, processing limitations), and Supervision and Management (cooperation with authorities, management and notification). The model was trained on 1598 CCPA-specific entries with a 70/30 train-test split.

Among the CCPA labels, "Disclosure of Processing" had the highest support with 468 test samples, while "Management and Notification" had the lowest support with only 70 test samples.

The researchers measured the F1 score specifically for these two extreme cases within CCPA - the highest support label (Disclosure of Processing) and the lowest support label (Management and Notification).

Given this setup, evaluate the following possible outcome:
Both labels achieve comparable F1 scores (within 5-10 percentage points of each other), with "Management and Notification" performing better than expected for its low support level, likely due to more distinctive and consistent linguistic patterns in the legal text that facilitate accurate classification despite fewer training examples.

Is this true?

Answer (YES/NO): YES